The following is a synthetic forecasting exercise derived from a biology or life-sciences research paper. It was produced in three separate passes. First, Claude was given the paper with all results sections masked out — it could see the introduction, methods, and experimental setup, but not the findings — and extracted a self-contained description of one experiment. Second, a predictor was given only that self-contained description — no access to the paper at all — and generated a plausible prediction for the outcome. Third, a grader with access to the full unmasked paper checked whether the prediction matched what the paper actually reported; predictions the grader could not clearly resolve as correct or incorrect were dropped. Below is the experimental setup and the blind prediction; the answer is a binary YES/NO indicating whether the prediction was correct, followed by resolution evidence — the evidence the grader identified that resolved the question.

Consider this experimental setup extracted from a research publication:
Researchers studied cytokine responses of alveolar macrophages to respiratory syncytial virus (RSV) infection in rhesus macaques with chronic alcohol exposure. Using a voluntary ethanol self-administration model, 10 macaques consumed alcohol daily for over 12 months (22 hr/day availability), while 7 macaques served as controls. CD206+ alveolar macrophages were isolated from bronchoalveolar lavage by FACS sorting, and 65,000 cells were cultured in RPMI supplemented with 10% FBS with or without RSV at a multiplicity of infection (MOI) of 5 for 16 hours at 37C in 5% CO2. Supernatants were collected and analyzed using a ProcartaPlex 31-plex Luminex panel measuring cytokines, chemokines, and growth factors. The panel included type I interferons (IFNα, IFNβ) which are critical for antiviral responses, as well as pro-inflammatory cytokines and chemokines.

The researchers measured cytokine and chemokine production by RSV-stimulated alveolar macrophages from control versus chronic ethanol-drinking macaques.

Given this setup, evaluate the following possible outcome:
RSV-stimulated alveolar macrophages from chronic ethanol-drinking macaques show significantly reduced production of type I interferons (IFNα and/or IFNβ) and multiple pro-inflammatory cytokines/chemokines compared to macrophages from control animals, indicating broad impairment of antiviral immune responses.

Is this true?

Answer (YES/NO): NO